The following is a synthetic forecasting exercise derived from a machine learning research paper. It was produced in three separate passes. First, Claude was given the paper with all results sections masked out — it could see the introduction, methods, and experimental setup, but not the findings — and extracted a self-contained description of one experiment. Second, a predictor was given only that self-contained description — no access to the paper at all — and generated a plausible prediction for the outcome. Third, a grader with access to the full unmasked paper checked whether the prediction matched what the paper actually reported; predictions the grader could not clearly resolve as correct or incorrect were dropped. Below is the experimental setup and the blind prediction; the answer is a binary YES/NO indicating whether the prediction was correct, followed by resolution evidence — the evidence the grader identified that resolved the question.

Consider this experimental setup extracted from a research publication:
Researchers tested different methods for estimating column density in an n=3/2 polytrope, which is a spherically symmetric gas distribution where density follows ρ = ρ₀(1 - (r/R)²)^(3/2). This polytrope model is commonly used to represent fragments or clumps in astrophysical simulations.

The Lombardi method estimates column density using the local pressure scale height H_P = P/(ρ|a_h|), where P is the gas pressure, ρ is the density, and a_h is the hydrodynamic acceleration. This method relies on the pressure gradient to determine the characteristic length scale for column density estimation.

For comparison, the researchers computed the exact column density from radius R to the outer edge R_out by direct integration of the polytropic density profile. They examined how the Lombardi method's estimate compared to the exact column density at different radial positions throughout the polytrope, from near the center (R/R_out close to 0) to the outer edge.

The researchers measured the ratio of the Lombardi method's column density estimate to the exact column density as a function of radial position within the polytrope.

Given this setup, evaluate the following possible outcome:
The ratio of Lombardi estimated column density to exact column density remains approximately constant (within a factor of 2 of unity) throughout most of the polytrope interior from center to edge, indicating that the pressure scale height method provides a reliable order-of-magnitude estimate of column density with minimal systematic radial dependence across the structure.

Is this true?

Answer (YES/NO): NO